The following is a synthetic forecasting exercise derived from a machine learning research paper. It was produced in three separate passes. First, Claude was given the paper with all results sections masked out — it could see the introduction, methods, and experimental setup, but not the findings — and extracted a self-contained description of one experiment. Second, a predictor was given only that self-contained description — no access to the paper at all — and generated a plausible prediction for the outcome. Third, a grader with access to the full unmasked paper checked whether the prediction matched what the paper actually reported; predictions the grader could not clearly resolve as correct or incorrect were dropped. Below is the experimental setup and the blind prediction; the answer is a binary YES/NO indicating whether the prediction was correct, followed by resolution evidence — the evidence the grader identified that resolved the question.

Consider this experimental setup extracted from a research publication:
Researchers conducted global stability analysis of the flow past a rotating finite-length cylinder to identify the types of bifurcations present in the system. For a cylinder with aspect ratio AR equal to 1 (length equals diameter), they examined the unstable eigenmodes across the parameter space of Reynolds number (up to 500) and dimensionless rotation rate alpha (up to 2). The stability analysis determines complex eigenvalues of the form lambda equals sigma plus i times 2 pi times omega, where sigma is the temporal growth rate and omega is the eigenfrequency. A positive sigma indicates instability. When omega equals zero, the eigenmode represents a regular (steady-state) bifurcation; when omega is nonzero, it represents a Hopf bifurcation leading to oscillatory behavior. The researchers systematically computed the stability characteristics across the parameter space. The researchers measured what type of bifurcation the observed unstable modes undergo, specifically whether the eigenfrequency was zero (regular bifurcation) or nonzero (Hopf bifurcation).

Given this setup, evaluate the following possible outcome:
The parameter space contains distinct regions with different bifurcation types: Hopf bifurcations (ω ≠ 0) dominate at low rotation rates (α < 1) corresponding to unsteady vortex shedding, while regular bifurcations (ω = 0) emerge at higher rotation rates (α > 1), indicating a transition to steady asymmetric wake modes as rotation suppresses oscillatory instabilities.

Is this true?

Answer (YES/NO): NO